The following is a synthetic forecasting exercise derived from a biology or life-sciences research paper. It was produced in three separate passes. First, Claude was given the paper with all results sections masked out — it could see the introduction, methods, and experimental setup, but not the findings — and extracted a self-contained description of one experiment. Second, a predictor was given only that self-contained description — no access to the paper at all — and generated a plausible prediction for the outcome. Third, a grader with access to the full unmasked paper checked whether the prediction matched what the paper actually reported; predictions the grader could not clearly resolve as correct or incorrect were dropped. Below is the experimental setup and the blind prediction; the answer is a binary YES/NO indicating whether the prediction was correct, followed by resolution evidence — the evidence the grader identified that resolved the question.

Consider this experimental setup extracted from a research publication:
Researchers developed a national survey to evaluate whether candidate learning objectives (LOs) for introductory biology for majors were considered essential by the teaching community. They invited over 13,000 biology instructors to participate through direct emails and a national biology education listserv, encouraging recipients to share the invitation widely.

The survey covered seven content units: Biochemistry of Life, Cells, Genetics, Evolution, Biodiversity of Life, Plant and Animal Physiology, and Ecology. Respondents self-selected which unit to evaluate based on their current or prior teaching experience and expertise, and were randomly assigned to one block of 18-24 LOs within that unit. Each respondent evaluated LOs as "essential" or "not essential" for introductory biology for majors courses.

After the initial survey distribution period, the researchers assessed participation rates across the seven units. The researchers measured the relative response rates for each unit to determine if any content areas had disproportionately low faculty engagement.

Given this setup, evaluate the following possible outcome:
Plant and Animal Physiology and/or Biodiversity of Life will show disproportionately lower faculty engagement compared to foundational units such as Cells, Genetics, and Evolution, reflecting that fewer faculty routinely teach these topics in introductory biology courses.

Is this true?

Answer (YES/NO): YES